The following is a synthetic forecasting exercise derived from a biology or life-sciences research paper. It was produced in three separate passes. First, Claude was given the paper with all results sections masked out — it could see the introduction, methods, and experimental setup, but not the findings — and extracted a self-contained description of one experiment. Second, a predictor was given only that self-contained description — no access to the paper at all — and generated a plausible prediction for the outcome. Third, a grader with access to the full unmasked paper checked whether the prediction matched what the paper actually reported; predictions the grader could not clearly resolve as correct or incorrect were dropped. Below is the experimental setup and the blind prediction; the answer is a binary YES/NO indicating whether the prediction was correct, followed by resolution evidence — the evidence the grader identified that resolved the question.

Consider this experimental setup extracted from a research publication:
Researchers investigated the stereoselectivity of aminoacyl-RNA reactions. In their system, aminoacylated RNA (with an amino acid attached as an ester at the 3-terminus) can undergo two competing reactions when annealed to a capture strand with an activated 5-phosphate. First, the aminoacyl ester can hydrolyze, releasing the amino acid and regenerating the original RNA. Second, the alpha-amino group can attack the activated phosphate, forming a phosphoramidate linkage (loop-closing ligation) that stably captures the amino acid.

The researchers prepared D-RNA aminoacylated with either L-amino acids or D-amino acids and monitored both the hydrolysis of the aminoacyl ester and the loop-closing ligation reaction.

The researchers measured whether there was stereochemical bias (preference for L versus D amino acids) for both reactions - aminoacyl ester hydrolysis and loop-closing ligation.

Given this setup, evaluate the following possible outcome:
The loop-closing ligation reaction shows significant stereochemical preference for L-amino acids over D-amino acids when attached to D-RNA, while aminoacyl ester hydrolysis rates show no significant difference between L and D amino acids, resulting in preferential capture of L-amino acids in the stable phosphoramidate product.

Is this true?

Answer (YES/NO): YES